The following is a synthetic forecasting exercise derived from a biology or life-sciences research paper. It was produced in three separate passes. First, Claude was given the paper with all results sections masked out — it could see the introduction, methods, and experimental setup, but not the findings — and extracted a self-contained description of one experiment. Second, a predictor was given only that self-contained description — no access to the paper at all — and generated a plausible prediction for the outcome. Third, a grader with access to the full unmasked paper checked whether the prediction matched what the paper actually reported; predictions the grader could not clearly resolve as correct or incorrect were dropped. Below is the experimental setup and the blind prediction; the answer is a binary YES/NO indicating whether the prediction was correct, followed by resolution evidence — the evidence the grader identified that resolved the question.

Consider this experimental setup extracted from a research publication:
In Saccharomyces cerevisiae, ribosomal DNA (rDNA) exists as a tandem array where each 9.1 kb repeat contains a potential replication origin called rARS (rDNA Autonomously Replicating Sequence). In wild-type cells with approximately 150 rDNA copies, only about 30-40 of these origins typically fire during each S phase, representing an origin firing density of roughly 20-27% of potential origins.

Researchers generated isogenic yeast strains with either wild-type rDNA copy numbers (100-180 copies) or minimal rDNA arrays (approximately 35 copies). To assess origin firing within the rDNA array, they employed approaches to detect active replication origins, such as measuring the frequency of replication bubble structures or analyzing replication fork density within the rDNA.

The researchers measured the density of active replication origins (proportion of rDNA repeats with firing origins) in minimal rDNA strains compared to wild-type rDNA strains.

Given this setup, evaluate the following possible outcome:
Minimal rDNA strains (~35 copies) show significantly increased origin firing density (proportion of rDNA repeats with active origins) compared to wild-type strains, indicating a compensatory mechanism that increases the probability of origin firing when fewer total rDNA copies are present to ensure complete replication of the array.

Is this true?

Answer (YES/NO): YES